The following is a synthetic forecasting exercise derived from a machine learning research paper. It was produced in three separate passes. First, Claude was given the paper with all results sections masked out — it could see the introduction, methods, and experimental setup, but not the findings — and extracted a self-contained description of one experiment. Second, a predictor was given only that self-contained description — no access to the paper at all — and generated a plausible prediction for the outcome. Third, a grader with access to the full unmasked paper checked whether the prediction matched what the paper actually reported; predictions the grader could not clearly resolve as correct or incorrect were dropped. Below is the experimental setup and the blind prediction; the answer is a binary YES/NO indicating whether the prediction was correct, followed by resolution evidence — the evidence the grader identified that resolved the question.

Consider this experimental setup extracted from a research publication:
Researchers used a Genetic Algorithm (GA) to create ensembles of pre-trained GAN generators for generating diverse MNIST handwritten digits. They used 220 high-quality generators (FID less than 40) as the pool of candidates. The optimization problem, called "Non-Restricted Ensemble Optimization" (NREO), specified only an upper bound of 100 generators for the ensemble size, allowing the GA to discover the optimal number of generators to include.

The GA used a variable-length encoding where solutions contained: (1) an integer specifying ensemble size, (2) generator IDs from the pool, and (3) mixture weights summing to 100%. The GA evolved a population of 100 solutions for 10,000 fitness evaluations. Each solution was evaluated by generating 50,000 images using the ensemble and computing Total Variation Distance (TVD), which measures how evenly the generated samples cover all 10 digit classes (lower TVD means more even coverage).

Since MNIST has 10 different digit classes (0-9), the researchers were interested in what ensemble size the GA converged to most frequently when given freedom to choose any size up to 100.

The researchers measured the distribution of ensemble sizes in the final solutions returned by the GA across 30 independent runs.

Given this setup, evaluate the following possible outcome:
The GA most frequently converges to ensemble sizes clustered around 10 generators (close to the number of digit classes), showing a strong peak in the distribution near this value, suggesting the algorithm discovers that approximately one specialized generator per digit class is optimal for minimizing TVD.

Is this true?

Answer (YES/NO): NO